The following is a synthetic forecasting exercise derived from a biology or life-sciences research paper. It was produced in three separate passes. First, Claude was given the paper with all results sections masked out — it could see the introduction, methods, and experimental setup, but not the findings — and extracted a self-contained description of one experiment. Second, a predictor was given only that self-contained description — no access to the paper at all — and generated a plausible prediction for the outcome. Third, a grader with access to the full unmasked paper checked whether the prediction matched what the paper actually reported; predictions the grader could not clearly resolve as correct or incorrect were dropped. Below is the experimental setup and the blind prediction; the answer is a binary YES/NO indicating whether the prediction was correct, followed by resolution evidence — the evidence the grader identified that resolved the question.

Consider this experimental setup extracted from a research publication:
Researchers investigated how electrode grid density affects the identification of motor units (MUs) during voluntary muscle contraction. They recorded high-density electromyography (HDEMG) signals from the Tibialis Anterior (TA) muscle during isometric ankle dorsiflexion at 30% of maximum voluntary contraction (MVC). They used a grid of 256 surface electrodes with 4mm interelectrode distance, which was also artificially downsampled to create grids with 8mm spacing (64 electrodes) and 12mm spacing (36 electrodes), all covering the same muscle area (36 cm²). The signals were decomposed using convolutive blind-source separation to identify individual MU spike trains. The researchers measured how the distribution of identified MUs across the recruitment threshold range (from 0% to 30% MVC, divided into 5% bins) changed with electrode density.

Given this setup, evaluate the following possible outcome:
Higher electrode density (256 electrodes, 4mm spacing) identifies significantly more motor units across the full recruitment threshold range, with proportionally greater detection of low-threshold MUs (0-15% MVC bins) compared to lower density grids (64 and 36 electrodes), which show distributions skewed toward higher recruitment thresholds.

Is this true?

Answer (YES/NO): YES